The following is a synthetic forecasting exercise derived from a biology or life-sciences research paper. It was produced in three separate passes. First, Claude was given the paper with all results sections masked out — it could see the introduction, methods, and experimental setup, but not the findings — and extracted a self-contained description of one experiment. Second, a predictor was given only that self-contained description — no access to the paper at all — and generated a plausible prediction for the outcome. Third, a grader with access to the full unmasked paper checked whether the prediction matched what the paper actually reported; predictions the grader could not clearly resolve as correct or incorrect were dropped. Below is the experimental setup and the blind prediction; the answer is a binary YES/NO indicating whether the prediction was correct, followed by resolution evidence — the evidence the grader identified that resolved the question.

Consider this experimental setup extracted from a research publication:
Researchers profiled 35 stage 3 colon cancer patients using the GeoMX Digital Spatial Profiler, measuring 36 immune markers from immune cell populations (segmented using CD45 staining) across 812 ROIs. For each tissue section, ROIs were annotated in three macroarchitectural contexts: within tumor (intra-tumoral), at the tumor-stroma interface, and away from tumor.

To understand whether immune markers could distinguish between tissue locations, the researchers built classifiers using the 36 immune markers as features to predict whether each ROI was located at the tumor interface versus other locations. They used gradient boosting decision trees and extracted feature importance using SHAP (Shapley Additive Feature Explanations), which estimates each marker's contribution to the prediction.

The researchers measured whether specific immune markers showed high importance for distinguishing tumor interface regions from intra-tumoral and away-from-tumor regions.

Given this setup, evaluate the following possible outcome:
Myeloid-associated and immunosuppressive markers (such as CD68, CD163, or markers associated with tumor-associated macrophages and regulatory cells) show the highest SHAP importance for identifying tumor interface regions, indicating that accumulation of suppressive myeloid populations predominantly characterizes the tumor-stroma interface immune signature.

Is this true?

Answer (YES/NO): NO